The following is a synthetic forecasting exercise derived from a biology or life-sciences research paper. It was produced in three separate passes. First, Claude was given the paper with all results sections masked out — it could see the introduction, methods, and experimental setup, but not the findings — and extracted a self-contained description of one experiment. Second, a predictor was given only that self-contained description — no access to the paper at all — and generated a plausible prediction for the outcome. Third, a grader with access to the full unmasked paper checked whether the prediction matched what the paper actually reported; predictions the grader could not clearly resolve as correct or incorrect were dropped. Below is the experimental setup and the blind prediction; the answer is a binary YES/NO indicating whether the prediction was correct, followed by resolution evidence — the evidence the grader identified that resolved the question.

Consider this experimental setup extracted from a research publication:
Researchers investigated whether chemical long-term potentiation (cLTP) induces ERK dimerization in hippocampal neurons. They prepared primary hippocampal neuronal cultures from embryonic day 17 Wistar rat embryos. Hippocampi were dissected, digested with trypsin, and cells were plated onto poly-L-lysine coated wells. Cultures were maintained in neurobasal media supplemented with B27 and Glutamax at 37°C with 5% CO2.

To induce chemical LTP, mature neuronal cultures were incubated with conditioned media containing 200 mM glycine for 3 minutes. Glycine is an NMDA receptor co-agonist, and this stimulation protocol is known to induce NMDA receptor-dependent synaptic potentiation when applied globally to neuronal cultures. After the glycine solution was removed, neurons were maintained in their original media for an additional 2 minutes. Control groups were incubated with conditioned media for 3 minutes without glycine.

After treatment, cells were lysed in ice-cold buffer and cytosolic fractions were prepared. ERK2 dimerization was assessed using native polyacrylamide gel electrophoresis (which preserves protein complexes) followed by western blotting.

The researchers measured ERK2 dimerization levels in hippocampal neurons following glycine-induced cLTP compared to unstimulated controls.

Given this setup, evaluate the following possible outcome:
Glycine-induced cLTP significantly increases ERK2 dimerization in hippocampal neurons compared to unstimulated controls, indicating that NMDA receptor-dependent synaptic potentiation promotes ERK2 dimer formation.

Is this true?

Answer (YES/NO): YES